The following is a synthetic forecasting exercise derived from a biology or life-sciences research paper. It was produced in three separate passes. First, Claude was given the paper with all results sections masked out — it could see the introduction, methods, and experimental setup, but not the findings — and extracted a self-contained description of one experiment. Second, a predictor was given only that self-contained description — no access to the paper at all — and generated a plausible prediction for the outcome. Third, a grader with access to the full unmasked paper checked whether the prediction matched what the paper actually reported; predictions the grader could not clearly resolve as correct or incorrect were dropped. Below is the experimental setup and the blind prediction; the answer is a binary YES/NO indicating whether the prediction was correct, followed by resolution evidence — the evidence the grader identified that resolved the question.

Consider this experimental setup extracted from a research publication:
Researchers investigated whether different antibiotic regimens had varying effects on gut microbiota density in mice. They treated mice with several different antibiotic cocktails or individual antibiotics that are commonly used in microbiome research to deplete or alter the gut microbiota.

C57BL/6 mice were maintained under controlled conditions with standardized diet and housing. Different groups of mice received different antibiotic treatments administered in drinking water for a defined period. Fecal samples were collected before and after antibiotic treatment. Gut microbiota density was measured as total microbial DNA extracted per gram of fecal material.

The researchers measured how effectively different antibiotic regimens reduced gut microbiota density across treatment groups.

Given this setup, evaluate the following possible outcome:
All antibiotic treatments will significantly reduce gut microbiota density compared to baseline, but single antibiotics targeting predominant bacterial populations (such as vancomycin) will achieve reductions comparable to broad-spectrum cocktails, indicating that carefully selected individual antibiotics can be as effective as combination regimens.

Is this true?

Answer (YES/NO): NO